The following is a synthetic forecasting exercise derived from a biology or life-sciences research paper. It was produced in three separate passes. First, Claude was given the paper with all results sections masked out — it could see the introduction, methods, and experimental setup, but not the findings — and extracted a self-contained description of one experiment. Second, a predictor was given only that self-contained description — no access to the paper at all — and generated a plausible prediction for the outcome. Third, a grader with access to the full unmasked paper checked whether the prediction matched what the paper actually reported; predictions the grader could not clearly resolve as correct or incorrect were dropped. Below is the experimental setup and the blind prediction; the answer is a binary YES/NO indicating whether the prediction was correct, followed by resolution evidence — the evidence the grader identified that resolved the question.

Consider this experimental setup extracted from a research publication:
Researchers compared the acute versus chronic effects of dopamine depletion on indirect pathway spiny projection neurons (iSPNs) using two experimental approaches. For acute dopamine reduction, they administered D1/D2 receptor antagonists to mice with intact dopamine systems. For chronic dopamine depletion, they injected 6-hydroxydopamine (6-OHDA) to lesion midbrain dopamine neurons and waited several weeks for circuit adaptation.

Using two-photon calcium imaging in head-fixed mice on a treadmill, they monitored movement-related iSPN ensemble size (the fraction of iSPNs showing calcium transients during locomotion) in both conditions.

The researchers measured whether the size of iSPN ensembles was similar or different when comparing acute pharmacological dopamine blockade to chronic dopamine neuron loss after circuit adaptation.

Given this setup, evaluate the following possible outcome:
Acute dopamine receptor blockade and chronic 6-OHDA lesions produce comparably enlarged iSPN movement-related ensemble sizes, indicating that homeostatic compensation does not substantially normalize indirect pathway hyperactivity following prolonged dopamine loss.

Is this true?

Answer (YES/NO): NO